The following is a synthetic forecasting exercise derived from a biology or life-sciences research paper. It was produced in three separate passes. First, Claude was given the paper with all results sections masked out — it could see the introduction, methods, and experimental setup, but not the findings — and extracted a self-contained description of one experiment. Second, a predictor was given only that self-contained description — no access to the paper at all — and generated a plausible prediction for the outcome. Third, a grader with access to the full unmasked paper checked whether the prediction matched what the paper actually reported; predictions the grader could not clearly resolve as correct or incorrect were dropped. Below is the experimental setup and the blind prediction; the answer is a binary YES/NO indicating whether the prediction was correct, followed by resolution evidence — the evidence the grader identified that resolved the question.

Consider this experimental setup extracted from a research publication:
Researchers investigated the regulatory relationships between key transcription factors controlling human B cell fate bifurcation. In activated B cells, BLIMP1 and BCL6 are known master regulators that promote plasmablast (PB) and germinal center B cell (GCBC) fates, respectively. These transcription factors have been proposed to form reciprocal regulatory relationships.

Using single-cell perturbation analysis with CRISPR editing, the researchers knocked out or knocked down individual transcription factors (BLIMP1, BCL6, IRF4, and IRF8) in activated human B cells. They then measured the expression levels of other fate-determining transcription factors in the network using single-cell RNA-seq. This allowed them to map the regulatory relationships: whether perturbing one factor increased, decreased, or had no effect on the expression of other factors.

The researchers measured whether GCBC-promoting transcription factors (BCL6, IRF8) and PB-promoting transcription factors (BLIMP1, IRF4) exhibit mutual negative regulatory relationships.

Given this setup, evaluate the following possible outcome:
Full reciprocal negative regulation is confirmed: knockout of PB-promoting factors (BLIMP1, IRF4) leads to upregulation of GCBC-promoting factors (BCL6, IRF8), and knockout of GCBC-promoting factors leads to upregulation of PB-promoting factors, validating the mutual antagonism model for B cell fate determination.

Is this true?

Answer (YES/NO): NO